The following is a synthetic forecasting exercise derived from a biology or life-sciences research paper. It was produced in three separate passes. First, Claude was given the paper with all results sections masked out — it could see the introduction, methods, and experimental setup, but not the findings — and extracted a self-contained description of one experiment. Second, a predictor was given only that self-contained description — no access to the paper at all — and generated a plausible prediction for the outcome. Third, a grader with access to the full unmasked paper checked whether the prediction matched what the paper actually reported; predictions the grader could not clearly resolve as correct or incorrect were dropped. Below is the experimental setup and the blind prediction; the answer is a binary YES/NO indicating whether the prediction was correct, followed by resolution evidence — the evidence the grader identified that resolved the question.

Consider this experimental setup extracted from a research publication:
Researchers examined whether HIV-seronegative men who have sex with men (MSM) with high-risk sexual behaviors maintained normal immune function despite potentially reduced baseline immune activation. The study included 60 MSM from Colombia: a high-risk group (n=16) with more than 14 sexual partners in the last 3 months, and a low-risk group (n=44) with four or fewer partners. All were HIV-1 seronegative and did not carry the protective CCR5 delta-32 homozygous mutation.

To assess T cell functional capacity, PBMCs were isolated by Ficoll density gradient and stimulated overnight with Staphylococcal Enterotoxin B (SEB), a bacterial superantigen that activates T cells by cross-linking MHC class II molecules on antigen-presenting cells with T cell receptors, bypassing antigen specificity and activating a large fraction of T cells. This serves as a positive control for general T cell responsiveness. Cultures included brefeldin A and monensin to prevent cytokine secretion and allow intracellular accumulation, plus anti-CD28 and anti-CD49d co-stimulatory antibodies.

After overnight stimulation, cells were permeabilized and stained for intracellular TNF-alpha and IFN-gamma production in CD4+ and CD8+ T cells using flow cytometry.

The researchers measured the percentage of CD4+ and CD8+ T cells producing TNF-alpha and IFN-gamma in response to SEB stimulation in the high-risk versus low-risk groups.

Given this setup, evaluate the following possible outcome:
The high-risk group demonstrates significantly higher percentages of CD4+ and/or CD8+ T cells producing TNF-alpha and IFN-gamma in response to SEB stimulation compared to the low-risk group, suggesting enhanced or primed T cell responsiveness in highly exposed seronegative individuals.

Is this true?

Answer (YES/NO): NO